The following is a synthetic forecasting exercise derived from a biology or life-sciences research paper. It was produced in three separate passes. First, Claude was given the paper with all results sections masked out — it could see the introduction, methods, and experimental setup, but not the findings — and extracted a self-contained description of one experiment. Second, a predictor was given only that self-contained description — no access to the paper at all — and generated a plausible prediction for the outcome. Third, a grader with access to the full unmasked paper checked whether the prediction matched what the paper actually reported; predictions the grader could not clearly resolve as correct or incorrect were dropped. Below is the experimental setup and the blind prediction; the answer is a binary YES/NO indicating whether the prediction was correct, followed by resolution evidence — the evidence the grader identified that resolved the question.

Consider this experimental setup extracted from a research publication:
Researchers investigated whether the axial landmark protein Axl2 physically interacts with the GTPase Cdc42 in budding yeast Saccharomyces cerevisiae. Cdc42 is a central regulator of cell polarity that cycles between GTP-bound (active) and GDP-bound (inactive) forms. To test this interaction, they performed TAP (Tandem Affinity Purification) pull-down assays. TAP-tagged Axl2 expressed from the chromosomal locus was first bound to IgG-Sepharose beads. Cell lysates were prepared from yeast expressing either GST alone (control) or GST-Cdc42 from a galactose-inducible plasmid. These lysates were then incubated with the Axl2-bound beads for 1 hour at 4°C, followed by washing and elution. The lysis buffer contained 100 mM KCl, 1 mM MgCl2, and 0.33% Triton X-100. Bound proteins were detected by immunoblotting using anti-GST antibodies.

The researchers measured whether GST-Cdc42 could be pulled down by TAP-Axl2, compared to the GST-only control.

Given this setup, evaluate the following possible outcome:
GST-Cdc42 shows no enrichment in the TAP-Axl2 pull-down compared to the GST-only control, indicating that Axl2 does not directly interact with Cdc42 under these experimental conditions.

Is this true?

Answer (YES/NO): NO